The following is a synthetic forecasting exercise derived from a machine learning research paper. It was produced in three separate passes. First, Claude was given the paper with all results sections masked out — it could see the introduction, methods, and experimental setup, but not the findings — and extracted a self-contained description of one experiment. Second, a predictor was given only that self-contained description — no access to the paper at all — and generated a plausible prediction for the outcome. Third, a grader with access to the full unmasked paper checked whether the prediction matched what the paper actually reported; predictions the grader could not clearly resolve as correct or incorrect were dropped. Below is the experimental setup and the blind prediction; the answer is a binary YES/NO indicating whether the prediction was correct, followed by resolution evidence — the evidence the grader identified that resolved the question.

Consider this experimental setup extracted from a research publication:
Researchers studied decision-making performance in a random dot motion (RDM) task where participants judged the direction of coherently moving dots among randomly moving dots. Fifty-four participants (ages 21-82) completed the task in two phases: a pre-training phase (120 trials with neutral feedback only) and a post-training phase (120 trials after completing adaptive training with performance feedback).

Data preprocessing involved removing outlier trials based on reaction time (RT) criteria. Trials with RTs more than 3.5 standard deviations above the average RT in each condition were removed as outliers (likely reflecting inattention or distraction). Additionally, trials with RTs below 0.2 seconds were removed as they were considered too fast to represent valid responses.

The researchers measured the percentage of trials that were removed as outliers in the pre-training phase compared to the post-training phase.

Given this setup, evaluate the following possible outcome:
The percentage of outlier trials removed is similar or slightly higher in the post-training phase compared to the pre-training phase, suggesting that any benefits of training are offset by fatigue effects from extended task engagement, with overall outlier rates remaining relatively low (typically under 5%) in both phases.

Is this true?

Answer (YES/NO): NO